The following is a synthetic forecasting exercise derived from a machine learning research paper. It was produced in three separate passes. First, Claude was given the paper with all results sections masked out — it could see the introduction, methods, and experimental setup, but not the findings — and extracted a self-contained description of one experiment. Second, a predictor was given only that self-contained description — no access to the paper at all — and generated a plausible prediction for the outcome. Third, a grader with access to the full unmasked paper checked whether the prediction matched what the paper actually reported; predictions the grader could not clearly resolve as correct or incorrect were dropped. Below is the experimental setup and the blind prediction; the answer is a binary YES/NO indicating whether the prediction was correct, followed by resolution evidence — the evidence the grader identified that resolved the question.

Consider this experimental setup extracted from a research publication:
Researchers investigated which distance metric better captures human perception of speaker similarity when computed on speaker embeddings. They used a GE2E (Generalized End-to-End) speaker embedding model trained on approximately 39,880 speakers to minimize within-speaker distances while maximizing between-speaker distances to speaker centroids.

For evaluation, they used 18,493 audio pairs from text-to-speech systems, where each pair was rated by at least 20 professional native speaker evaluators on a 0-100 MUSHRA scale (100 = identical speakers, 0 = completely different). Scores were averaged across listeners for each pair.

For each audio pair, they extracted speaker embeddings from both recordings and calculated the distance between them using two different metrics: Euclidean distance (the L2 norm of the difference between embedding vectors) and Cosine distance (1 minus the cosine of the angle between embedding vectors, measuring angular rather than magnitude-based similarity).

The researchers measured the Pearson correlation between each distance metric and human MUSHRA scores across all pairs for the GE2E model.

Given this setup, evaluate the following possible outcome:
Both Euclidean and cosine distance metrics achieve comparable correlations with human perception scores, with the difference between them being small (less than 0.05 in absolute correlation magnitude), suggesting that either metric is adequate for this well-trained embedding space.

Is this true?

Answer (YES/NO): YES